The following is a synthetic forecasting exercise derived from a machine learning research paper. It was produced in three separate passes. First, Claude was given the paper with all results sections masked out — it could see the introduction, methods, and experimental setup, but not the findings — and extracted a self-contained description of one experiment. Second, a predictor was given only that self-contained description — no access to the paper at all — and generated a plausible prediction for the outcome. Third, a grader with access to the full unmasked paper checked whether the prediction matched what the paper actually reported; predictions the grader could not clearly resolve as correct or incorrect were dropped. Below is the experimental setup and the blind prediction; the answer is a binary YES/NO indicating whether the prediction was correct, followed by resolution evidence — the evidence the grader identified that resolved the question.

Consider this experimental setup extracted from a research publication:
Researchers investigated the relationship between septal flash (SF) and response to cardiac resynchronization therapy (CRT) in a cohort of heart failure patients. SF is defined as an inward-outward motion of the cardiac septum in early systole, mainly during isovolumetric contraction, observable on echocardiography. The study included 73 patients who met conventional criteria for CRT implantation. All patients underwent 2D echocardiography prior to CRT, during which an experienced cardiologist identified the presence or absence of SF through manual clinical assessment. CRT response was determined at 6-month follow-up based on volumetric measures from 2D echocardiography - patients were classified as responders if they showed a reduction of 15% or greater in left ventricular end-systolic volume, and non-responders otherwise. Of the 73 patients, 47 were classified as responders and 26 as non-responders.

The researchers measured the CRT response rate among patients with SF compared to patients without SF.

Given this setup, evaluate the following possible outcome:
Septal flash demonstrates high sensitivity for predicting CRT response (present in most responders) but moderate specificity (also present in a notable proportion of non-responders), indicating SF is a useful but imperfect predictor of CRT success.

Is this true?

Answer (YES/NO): NO